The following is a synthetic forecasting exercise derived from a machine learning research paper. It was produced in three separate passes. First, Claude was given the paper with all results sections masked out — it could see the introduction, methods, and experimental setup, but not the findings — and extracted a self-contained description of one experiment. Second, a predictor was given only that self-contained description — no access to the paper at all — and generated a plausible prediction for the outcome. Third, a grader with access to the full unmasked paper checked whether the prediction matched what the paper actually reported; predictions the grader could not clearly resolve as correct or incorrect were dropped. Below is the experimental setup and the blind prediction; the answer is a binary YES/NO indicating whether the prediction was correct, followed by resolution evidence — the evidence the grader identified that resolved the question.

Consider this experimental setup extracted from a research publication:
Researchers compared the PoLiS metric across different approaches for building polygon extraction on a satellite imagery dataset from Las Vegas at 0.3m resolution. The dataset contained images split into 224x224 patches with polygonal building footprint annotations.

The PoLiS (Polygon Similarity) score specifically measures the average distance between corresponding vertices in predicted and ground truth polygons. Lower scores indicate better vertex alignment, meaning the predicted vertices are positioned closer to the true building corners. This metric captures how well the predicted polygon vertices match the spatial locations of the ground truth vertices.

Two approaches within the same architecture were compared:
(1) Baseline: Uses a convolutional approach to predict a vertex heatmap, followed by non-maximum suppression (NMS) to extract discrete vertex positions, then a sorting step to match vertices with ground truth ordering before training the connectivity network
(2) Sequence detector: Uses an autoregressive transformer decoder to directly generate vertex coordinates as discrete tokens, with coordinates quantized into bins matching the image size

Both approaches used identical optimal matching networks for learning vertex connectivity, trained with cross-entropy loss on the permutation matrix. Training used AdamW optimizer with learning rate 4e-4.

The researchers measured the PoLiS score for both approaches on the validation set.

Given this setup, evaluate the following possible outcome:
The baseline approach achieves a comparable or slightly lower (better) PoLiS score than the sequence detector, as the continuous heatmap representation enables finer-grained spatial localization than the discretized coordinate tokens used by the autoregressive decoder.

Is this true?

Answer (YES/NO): NO